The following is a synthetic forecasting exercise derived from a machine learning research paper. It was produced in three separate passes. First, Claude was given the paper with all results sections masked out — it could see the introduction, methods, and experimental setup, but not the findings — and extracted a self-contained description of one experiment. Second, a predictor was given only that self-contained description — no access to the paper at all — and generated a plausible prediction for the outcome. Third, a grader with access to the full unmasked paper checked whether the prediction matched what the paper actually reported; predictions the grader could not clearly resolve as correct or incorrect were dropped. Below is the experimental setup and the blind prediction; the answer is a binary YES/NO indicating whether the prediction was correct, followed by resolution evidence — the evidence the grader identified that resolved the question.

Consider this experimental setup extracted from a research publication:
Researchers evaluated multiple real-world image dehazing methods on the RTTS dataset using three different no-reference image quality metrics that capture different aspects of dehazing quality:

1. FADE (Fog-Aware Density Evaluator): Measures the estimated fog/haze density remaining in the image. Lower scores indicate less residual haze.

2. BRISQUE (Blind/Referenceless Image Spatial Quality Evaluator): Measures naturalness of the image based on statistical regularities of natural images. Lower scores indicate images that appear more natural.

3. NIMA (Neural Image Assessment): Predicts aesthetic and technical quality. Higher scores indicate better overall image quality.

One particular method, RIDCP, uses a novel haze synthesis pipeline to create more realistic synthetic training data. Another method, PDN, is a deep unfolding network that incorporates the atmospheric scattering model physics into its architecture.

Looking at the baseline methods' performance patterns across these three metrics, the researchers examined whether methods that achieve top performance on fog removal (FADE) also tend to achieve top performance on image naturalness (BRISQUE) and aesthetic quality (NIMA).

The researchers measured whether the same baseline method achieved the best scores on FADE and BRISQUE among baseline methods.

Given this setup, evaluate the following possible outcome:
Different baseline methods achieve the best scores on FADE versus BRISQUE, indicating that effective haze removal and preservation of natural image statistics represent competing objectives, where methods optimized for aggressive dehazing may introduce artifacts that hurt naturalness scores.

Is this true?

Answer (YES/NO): YES